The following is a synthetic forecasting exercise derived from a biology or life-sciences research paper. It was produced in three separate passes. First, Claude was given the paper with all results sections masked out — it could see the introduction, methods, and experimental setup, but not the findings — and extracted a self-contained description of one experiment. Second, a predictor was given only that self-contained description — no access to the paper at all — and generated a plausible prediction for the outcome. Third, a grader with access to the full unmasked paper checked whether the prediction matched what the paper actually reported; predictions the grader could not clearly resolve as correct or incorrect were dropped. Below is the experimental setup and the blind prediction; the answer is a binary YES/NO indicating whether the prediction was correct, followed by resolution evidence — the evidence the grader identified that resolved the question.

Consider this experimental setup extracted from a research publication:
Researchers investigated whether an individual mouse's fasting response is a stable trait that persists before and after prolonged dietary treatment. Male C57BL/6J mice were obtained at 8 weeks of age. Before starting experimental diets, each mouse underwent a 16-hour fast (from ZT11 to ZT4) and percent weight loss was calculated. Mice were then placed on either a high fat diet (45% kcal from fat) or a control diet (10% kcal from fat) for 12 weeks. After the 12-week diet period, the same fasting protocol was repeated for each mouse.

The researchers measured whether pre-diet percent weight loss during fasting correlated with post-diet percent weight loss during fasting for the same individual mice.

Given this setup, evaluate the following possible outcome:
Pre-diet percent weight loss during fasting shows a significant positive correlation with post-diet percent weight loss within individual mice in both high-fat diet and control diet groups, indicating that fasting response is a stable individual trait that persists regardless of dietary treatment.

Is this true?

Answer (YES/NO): NO